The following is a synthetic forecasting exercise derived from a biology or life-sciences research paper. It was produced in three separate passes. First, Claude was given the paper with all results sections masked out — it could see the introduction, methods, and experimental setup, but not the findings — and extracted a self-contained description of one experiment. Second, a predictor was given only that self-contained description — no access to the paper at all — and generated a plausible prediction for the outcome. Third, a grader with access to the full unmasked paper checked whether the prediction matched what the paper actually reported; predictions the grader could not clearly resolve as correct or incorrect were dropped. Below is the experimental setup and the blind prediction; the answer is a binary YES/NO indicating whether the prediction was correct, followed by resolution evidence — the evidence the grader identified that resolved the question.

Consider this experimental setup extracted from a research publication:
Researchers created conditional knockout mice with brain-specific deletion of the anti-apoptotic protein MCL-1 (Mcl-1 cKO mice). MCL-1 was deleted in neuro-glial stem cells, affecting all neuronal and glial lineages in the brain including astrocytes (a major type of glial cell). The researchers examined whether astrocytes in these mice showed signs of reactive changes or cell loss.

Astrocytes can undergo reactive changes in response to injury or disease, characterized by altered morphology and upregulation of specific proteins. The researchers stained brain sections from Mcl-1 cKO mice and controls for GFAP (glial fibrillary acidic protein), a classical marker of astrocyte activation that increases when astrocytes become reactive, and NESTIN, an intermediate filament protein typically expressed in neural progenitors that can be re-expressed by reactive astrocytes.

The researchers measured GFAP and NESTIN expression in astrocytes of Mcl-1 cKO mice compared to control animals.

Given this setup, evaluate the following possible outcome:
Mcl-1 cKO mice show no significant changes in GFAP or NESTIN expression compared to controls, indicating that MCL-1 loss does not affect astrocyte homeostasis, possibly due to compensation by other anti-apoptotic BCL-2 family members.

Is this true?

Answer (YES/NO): NO